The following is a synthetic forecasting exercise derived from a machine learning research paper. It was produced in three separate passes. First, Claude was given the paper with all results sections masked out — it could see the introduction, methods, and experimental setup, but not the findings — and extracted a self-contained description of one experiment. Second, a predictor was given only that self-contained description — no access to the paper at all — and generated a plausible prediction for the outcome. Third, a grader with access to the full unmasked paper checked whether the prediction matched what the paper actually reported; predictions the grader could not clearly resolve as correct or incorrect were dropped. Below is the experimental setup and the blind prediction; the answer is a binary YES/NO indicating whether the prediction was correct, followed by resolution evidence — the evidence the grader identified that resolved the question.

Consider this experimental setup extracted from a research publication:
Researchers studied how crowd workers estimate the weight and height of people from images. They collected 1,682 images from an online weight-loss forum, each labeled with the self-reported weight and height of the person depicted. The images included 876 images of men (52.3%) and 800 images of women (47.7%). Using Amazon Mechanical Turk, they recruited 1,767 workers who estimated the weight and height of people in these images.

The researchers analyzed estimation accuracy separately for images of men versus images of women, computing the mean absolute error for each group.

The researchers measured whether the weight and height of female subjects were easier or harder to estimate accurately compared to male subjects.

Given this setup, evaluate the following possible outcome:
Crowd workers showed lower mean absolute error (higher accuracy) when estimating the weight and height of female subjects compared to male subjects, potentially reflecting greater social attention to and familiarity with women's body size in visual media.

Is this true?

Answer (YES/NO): YES